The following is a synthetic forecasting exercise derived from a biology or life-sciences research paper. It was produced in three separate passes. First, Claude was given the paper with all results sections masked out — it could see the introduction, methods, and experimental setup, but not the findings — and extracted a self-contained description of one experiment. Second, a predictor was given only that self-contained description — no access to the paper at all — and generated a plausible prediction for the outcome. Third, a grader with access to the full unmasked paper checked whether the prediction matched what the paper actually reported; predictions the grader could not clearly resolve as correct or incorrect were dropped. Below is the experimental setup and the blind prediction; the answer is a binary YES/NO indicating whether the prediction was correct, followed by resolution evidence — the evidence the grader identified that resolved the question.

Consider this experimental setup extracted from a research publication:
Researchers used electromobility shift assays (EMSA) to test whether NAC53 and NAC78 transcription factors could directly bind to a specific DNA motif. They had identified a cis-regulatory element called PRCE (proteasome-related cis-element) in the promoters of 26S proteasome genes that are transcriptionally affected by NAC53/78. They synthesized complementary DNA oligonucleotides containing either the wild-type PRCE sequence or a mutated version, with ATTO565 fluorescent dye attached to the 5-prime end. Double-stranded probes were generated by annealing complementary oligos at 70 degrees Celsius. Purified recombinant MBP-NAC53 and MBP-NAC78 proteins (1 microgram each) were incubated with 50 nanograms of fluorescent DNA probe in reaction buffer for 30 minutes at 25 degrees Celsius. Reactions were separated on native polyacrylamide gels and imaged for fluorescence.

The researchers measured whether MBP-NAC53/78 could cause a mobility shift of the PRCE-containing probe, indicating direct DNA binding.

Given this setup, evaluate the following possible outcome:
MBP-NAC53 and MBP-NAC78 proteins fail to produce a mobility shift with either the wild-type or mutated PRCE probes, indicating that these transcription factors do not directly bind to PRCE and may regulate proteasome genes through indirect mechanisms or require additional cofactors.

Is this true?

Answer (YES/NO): NO